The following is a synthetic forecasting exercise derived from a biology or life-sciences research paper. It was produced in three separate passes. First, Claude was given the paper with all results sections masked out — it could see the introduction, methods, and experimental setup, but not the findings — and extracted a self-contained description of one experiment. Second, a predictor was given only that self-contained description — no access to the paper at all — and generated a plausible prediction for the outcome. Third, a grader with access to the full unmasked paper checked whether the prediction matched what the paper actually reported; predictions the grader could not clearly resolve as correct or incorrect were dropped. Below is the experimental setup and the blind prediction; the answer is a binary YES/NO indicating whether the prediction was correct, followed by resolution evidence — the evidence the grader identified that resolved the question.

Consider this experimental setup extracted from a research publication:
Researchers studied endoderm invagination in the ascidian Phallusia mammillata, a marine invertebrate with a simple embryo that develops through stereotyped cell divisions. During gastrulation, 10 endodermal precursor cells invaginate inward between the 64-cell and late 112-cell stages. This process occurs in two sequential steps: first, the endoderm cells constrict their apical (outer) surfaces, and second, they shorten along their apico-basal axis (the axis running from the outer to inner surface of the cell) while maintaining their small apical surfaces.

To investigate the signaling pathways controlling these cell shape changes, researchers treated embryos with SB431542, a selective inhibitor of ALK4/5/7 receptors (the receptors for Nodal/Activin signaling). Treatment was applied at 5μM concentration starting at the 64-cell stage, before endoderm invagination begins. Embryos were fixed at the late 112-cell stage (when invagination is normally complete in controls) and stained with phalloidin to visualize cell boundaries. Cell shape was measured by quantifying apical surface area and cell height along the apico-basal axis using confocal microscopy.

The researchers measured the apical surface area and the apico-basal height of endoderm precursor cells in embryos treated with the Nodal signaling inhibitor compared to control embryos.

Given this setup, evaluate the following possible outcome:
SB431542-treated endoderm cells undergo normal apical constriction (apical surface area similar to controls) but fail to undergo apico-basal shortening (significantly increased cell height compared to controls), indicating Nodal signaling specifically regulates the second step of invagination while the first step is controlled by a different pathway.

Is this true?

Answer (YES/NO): YES